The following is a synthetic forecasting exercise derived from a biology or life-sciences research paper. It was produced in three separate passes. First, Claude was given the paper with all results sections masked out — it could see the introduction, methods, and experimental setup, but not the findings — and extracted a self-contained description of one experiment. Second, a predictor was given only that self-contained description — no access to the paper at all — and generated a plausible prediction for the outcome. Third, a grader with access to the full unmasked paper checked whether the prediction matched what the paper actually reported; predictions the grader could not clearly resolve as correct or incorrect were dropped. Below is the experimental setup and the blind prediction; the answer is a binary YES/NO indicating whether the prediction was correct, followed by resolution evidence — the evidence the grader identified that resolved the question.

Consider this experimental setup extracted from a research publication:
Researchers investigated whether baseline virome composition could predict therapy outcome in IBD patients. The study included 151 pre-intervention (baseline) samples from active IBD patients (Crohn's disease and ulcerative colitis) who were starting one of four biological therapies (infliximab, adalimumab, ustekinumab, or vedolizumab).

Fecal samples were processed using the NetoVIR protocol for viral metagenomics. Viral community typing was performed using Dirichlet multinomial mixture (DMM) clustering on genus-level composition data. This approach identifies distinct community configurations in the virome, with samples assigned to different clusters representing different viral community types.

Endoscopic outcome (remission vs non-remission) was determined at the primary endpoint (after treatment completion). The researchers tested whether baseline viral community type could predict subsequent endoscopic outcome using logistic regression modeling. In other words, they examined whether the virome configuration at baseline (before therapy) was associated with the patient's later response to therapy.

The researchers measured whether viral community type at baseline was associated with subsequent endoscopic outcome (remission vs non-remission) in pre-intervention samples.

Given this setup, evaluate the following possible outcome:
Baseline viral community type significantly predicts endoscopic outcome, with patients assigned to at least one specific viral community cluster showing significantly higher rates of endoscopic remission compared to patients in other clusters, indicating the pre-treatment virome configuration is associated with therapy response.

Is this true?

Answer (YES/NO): YES